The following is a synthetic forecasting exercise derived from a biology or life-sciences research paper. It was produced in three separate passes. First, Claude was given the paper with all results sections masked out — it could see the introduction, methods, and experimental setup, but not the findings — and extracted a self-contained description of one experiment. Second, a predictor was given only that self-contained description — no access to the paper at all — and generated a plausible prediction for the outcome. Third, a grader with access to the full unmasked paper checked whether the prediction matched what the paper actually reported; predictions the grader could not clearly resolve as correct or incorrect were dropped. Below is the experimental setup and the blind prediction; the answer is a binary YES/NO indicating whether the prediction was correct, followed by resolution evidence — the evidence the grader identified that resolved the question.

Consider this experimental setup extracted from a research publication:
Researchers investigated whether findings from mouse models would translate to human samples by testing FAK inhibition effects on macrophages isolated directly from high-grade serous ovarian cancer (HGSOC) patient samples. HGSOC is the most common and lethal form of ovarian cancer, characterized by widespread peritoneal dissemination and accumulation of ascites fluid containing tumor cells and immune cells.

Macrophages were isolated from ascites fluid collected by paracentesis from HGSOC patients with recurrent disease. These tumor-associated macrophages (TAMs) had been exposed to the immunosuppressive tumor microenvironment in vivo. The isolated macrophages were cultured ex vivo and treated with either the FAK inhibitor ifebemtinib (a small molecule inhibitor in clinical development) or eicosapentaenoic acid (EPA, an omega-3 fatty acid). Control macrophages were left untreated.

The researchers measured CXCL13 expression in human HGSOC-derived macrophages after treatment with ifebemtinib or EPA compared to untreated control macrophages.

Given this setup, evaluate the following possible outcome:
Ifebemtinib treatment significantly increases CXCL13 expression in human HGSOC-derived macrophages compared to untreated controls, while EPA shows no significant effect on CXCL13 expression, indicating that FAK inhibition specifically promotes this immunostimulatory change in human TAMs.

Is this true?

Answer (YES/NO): NO